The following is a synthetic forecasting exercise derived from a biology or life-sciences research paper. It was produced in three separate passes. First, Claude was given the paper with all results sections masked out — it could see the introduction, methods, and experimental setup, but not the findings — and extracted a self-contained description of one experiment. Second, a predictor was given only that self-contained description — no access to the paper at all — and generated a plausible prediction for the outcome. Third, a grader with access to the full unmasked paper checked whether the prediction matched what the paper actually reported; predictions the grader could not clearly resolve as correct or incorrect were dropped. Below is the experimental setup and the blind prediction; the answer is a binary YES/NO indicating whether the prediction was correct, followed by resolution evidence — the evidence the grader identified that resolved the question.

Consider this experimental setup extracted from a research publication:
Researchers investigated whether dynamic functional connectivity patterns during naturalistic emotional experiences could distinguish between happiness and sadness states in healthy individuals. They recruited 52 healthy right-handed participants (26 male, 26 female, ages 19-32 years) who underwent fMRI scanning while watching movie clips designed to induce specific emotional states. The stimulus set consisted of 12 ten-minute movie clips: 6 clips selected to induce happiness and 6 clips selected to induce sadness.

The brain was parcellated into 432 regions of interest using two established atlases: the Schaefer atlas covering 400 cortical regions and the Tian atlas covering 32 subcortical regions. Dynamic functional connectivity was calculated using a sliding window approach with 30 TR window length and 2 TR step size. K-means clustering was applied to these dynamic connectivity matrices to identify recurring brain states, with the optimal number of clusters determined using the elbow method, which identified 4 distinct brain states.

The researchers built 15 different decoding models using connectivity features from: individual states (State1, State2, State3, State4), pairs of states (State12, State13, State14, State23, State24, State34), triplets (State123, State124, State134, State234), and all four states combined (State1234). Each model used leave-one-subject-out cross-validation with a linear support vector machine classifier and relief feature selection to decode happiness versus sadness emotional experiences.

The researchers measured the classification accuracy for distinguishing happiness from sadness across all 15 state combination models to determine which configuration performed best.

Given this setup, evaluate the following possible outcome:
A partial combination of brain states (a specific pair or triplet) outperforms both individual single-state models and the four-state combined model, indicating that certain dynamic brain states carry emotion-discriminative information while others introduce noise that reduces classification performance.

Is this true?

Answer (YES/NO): YES